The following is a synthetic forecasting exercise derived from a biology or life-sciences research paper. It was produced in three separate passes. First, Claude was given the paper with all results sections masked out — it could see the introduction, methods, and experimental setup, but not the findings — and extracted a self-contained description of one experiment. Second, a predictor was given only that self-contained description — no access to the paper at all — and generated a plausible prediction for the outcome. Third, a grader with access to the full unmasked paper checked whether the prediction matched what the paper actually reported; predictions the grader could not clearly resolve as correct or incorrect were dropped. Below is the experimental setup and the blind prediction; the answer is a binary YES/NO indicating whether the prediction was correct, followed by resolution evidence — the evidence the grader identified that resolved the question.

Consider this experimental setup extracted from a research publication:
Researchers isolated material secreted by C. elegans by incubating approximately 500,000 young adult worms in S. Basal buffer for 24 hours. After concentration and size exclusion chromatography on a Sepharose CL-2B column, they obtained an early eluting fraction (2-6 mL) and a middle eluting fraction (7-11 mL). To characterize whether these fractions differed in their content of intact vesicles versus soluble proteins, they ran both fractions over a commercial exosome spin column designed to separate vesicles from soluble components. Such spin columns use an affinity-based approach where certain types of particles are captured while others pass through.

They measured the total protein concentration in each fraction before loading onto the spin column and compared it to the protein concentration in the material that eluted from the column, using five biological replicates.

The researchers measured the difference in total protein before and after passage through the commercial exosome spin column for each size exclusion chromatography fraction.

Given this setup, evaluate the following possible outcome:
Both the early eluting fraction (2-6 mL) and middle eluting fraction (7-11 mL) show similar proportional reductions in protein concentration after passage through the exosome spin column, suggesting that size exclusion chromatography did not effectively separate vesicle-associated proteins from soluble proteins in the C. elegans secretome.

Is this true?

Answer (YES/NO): NO